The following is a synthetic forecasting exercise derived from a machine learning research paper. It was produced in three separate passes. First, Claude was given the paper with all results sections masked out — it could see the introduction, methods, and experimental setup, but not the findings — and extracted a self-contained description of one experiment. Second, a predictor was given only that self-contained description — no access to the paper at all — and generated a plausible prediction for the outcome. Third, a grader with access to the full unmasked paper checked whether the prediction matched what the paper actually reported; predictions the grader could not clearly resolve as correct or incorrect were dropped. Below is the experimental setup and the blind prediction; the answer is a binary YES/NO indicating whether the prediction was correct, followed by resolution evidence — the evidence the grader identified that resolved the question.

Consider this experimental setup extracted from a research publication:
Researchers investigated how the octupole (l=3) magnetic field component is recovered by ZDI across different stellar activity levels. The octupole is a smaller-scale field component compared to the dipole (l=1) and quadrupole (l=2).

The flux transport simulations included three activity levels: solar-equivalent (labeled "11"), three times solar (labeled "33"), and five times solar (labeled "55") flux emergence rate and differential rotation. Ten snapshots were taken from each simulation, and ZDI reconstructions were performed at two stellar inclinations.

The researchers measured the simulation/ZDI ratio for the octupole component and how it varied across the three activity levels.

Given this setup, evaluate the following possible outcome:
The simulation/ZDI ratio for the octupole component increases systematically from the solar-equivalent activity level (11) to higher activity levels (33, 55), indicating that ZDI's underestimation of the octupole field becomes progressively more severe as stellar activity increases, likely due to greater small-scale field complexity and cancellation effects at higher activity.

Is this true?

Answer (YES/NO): NO